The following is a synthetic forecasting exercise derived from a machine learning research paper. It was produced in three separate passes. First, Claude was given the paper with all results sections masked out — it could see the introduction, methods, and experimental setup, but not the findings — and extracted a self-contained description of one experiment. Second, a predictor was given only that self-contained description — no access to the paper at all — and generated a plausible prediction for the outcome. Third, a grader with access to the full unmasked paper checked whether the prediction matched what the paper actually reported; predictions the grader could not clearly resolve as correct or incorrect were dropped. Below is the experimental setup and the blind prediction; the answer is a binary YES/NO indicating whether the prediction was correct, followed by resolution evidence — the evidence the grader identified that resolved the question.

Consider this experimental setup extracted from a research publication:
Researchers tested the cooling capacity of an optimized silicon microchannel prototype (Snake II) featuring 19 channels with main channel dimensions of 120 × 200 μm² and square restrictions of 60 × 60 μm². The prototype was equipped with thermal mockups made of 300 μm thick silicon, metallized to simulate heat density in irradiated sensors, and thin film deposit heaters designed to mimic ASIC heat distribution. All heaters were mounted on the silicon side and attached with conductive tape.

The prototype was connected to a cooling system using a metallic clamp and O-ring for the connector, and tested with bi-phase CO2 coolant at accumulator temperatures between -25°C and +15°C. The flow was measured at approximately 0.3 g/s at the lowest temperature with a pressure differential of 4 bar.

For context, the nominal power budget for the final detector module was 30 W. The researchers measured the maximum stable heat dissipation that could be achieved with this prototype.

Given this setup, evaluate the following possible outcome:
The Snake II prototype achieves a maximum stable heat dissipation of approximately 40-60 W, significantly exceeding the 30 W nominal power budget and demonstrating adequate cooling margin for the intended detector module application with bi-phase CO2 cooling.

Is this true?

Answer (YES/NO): YES